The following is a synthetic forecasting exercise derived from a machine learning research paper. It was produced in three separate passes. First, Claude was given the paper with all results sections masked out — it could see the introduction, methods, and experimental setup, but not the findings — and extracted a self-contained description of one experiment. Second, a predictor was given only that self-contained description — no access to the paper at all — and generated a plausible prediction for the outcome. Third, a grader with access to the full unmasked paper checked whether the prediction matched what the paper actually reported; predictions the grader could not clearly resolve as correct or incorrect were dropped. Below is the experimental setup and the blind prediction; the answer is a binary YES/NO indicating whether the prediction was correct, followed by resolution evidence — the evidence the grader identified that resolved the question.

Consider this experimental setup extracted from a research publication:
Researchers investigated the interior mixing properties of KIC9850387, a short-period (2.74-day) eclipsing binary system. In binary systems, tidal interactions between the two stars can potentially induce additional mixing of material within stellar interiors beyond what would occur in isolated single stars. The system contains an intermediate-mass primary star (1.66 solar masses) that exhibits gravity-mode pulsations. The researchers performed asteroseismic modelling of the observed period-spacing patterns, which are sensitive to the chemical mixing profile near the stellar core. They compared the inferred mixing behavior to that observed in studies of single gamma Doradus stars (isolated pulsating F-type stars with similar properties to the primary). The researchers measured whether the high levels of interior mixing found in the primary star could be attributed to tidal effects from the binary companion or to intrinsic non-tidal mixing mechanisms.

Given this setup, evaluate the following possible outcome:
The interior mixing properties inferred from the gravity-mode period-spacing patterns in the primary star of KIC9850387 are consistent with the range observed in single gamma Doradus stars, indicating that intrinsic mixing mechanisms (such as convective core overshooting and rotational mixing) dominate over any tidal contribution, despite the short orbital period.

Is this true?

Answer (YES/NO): NO